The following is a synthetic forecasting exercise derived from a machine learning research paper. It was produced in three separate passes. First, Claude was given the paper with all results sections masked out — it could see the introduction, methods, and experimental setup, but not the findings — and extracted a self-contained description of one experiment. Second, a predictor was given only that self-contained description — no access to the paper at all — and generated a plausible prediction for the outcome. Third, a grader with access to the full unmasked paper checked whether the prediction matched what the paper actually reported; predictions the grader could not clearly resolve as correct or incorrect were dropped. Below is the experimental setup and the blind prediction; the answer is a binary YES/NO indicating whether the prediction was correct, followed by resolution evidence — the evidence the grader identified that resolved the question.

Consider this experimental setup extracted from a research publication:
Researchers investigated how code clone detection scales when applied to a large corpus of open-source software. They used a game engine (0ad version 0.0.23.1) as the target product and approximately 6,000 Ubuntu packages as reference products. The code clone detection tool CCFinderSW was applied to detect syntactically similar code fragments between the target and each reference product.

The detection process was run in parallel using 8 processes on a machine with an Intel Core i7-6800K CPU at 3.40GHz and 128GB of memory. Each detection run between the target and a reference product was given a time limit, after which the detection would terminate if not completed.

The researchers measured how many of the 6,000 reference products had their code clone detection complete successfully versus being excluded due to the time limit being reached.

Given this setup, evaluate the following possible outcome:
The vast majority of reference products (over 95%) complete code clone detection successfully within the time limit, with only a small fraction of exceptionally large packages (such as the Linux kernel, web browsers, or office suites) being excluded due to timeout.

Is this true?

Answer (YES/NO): YES